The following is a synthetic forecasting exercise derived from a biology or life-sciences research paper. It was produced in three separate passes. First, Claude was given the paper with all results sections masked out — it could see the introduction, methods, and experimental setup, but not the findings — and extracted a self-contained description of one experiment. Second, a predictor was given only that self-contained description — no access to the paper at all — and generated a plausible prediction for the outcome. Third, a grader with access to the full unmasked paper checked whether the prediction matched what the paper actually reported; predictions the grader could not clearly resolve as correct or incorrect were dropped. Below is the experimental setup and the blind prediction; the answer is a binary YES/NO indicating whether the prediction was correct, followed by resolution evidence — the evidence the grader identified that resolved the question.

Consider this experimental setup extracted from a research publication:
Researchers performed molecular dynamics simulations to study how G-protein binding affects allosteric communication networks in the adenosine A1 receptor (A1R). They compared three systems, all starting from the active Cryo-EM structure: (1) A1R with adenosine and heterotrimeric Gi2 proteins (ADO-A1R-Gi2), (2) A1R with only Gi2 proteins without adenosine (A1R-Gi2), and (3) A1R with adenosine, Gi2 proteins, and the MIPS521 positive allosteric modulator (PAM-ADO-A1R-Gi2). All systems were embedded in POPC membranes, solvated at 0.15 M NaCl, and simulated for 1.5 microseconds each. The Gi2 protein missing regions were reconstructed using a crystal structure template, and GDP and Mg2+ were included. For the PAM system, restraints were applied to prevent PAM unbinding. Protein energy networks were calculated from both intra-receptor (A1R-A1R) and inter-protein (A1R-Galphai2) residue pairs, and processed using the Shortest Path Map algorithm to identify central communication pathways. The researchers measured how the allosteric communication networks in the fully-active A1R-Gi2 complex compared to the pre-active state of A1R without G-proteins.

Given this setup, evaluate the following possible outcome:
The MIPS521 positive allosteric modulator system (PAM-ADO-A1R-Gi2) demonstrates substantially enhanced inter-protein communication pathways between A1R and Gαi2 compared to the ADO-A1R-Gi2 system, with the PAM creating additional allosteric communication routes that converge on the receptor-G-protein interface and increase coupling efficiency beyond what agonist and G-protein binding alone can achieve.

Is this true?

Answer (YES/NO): NO